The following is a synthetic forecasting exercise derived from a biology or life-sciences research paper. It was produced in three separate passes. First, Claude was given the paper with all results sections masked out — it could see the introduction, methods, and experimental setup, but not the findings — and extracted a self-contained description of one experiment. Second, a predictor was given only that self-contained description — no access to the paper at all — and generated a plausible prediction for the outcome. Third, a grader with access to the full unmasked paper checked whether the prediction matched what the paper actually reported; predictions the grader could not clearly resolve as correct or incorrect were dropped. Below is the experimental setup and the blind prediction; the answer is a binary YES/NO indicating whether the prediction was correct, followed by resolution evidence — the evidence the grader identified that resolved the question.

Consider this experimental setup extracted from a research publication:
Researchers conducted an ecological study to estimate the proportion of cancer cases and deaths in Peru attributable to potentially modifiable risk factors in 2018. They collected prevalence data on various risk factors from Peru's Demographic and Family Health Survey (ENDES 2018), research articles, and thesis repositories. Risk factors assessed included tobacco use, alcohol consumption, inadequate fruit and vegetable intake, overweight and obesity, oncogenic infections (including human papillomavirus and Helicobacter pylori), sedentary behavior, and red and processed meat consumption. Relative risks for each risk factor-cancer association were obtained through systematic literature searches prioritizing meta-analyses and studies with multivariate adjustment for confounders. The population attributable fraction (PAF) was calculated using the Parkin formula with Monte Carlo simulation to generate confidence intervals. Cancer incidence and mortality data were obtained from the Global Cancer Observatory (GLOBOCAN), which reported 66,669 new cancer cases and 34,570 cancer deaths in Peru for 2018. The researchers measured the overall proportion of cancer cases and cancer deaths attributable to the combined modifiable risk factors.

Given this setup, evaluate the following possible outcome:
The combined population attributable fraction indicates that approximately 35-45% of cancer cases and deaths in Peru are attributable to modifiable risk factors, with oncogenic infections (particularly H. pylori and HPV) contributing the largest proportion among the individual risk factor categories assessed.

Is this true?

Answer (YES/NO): YES